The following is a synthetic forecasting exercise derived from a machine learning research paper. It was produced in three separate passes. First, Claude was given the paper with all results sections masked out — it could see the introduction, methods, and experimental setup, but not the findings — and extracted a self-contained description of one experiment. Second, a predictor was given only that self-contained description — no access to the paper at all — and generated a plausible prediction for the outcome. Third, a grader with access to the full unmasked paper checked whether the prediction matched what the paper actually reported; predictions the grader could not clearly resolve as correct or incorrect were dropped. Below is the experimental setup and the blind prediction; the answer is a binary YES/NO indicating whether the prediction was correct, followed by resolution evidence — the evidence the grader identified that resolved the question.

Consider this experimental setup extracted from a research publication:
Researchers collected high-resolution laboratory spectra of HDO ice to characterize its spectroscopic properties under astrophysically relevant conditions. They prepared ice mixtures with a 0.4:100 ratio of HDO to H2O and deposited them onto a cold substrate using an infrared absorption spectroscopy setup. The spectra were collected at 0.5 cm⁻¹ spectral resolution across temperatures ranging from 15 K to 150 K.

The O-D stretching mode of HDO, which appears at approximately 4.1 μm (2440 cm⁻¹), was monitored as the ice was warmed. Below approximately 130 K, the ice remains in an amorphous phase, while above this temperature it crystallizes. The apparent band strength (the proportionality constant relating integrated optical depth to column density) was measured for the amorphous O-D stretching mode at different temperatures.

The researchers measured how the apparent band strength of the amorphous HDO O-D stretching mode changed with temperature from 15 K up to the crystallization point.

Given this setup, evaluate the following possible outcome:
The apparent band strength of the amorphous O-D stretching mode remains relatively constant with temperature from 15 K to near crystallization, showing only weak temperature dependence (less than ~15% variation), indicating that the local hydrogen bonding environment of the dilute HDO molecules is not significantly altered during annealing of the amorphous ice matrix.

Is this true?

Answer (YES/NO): NO